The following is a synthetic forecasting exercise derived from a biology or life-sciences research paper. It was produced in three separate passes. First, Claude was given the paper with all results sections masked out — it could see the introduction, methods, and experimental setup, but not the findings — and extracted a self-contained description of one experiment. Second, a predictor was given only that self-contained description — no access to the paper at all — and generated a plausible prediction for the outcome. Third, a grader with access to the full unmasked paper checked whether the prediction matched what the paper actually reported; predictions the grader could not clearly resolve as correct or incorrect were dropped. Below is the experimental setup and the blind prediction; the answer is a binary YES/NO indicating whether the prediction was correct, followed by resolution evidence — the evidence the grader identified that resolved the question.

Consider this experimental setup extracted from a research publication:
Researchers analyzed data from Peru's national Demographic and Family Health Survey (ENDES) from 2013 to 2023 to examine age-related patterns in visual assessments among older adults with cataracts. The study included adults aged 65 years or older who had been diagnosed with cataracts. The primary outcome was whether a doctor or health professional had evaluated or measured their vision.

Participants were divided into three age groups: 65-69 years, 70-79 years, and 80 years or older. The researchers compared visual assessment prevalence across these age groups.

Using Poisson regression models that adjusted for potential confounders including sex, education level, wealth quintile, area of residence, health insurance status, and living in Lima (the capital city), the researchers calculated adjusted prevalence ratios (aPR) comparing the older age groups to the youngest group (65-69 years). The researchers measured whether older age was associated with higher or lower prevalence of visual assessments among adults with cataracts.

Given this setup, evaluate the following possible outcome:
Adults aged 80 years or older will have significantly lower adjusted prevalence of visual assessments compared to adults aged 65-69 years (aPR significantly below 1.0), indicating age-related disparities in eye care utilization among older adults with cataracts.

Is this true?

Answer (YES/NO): NO